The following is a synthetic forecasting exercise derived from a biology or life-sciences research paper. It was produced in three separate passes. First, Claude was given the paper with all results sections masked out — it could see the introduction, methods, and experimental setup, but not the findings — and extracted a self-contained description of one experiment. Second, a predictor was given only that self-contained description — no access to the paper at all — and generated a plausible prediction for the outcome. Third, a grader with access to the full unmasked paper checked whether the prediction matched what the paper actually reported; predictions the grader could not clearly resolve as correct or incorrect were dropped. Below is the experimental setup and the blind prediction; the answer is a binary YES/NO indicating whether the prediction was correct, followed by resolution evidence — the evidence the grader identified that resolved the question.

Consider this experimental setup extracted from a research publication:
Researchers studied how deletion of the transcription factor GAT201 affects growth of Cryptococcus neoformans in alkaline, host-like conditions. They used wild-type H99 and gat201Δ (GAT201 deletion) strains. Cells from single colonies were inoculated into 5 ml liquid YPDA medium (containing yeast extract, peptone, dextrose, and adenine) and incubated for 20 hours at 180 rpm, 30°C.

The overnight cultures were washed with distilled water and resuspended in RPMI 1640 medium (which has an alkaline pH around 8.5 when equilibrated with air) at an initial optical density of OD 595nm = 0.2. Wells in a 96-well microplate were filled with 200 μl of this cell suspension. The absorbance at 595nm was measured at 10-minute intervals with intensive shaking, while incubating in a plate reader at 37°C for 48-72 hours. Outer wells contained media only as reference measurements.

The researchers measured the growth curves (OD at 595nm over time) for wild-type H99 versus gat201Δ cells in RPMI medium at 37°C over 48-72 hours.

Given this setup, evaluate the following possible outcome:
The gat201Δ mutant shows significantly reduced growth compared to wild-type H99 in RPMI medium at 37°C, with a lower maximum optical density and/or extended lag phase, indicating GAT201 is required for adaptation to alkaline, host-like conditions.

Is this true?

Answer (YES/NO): NO